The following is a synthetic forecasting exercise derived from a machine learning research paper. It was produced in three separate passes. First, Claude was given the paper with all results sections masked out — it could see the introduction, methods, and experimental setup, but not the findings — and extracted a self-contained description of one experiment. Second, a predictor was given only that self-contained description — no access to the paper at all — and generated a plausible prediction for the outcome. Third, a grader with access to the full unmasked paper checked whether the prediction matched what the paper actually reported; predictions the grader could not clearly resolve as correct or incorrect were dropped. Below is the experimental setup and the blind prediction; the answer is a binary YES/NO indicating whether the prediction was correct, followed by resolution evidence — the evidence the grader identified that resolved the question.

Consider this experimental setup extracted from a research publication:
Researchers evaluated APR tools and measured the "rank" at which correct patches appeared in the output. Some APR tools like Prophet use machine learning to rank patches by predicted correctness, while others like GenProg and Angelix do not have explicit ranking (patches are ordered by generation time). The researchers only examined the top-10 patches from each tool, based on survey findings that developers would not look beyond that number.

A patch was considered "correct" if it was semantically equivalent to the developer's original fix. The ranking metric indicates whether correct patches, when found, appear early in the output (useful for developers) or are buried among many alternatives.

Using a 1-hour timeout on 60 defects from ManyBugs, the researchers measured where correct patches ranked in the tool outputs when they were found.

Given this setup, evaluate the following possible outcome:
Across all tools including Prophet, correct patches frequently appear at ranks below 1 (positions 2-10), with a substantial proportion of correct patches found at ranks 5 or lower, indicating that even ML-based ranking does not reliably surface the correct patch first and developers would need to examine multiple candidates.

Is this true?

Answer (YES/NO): NO